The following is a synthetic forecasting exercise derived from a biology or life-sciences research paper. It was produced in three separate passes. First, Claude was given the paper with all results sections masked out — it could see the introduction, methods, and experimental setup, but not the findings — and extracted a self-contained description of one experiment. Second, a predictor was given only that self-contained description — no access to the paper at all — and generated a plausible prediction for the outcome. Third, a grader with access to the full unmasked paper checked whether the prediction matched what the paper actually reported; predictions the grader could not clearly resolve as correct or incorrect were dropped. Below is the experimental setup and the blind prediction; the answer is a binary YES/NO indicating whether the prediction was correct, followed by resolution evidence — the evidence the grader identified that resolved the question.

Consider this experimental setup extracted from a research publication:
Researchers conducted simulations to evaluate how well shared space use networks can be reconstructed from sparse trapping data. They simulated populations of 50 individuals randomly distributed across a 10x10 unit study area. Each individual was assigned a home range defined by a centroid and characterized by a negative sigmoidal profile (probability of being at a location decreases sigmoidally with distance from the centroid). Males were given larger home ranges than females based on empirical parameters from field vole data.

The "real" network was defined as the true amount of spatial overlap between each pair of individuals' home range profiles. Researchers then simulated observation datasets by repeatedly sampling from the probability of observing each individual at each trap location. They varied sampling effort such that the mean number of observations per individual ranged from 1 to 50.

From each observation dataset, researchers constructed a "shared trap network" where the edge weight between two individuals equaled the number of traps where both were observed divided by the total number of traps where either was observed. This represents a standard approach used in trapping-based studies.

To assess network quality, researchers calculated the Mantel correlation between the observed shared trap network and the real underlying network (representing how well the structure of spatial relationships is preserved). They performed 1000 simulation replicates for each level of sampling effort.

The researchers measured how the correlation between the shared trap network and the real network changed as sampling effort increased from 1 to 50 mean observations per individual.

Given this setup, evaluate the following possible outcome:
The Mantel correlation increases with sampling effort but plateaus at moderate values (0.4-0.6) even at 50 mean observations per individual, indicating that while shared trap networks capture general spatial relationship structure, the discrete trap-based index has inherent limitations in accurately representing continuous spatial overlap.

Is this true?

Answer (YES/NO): NO